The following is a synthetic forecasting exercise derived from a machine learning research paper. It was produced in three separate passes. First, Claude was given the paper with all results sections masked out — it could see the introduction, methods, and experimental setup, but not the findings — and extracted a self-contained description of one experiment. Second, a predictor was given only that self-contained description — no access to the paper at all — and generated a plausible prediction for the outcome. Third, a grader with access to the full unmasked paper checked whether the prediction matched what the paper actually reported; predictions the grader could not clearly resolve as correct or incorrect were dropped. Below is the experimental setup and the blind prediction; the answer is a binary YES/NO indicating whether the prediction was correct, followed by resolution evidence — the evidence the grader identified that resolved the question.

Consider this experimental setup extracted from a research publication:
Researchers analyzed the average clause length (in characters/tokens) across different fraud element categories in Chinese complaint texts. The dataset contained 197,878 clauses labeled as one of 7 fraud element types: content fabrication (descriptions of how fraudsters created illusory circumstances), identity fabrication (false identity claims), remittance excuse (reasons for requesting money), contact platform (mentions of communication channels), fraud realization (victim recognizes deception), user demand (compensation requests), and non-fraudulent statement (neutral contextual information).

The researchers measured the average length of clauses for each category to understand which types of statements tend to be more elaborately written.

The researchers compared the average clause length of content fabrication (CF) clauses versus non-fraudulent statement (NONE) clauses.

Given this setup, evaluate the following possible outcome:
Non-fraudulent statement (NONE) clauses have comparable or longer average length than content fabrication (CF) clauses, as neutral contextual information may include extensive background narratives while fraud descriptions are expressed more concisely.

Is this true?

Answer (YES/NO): NO